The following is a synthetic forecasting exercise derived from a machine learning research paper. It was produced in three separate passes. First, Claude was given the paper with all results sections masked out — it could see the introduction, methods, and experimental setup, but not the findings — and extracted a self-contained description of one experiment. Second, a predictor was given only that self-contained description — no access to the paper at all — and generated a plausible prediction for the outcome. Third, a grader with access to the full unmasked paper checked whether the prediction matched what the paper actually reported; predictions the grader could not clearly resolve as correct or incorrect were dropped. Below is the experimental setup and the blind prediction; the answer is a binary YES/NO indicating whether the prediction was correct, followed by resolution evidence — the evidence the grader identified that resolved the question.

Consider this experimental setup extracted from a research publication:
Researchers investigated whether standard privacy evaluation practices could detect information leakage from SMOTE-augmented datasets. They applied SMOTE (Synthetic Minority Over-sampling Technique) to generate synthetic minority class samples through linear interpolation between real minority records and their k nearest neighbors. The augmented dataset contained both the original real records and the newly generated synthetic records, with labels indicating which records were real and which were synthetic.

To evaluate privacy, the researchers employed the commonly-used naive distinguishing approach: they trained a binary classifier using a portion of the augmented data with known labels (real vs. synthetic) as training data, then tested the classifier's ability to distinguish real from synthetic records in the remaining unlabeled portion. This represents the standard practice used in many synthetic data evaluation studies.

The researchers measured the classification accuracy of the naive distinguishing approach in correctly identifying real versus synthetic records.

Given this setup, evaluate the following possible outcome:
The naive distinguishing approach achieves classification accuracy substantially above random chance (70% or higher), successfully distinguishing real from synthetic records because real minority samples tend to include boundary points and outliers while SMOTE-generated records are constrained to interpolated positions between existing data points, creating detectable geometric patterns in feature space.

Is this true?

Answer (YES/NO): NO